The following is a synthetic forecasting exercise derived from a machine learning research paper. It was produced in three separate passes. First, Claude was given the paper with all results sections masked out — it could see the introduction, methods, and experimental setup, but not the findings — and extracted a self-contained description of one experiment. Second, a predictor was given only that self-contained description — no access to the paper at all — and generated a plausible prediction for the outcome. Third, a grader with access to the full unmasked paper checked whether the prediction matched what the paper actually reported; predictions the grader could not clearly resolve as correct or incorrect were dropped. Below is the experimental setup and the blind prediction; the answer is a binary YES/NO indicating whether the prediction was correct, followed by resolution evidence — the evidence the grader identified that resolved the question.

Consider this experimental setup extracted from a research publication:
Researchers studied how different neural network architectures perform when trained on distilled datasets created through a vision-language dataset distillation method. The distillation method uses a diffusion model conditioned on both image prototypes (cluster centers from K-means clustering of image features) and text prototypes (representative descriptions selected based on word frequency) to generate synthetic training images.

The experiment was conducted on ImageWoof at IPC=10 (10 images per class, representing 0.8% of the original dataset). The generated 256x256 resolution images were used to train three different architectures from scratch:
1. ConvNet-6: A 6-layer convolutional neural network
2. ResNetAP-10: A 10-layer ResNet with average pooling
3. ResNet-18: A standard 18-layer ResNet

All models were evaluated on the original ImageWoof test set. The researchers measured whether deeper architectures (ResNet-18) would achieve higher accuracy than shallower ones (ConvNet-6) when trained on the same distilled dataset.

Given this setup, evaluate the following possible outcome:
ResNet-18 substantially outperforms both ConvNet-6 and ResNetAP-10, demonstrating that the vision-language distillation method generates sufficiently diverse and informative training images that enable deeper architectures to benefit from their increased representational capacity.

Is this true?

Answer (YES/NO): NO